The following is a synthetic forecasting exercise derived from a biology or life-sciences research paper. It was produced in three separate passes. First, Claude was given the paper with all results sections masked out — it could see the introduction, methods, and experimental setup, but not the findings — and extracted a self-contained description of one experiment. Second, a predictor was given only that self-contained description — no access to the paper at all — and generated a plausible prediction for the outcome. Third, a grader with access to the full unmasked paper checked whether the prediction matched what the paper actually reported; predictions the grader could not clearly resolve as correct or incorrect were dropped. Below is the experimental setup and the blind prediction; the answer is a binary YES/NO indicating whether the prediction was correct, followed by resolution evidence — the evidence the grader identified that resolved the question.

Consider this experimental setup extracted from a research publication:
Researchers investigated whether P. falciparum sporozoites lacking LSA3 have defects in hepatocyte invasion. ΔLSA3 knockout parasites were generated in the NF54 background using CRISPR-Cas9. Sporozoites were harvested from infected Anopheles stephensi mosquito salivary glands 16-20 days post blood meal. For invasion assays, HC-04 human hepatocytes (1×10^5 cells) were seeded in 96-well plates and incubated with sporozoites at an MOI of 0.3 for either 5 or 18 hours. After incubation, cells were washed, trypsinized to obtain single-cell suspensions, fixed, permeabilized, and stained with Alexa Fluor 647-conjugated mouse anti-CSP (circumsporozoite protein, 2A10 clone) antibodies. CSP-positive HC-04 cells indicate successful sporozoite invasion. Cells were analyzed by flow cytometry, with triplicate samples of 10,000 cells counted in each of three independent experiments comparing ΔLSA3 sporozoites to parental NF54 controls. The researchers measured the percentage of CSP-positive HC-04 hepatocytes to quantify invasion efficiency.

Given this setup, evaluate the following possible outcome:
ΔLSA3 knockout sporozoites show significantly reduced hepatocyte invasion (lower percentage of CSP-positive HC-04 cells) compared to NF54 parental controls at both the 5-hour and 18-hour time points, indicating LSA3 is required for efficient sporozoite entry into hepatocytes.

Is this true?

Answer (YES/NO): NO